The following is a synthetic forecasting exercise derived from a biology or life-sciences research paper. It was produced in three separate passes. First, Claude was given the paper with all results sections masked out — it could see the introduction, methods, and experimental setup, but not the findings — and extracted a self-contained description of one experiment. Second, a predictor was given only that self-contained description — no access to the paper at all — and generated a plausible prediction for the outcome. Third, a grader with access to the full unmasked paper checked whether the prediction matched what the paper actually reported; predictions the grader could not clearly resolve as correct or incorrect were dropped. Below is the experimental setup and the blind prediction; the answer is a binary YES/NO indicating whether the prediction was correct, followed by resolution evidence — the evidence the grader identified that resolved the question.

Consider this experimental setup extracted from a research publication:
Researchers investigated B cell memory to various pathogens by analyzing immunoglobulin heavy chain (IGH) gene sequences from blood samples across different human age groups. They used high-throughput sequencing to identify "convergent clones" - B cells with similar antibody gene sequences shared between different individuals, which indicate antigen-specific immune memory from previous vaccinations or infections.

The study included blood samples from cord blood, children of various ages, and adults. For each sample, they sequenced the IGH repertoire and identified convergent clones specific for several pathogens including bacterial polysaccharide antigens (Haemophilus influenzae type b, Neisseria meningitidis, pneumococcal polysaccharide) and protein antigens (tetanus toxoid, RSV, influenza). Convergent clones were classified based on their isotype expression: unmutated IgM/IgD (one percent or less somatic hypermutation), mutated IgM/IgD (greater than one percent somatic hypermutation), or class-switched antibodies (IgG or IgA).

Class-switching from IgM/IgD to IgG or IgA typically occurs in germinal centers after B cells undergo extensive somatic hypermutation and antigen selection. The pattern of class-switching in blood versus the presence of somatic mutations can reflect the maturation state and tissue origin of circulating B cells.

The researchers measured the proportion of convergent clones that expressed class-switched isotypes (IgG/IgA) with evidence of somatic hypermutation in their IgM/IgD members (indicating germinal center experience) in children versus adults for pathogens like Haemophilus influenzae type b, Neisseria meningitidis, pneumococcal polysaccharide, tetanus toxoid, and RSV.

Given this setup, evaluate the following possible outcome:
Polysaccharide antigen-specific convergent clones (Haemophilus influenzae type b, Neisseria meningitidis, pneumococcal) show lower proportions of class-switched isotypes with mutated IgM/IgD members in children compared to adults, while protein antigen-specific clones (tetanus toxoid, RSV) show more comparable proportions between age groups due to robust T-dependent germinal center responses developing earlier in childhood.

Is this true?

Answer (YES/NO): NO